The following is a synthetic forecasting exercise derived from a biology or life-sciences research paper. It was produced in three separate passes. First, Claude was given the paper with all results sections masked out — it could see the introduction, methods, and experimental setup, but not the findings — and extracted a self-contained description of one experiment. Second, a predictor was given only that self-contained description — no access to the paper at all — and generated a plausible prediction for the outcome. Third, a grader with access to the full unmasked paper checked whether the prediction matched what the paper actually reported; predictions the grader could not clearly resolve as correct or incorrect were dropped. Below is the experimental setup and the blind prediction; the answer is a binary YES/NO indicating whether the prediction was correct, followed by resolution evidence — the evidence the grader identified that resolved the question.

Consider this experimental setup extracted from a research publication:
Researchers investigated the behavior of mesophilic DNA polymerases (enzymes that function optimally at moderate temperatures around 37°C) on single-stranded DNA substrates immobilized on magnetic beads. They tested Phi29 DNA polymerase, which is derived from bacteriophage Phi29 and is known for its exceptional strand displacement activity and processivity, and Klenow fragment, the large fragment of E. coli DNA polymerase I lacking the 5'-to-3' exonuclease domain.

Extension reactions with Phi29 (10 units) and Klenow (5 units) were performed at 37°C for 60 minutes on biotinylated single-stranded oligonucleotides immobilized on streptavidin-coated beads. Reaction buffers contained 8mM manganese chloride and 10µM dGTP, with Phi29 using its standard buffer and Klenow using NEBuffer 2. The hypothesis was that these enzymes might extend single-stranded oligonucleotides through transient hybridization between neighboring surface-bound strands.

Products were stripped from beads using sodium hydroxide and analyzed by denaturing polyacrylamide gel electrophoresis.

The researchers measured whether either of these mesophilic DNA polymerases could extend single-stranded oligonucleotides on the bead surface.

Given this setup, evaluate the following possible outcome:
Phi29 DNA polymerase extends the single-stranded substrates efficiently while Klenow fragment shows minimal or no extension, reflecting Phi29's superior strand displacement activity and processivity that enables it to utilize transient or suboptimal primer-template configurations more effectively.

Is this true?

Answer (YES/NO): NO